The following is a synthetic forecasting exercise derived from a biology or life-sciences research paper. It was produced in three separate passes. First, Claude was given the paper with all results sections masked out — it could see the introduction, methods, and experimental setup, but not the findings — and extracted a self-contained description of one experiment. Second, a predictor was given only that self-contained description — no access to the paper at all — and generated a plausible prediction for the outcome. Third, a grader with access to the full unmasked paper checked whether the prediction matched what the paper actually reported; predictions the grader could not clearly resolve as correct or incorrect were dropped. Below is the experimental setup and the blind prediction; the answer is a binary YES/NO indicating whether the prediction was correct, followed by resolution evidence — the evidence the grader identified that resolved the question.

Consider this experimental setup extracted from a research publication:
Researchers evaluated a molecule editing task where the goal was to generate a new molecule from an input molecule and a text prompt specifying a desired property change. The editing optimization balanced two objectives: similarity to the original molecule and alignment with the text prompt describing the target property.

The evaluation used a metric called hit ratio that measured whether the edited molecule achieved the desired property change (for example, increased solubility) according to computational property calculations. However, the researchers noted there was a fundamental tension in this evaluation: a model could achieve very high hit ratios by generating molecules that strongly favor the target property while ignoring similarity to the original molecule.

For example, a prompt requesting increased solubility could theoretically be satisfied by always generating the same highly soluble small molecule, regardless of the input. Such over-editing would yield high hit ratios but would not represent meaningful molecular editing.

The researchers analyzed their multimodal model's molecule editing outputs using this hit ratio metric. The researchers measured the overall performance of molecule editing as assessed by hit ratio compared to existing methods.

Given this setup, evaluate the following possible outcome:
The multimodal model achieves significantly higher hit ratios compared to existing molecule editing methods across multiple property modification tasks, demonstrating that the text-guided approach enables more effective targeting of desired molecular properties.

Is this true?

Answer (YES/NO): NO